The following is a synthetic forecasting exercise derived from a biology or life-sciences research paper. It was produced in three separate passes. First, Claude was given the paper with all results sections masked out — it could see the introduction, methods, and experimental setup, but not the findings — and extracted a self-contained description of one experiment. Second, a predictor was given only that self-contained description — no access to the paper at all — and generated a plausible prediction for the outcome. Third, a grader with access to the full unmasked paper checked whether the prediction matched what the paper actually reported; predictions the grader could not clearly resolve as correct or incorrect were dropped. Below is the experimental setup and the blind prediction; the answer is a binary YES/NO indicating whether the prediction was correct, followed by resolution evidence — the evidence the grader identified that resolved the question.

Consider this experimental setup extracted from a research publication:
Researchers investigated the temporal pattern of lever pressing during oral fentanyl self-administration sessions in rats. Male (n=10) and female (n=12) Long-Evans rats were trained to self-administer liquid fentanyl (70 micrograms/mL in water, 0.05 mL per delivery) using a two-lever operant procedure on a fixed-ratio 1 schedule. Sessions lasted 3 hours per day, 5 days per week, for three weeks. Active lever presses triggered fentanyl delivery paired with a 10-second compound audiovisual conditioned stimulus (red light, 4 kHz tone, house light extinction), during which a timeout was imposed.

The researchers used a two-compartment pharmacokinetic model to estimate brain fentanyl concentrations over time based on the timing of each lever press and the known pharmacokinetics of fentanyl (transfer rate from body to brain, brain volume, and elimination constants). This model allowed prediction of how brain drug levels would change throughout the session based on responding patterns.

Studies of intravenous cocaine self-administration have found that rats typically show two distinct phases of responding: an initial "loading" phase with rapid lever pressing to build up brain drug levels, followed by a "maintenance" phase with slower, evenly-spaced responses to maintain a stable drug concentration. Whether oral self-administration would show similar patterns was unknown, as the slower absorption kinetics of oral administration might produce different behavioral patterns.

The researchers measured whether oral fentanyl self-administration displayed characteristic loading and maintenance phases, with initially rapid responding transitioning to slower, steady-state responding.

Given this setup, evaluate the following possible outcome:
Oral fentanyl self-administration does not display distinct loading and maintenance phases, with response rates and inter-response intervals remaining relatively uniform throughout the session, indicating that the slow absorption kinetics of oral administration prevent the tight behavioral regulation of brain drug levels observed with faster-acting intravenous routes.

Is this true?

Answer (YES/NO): NO